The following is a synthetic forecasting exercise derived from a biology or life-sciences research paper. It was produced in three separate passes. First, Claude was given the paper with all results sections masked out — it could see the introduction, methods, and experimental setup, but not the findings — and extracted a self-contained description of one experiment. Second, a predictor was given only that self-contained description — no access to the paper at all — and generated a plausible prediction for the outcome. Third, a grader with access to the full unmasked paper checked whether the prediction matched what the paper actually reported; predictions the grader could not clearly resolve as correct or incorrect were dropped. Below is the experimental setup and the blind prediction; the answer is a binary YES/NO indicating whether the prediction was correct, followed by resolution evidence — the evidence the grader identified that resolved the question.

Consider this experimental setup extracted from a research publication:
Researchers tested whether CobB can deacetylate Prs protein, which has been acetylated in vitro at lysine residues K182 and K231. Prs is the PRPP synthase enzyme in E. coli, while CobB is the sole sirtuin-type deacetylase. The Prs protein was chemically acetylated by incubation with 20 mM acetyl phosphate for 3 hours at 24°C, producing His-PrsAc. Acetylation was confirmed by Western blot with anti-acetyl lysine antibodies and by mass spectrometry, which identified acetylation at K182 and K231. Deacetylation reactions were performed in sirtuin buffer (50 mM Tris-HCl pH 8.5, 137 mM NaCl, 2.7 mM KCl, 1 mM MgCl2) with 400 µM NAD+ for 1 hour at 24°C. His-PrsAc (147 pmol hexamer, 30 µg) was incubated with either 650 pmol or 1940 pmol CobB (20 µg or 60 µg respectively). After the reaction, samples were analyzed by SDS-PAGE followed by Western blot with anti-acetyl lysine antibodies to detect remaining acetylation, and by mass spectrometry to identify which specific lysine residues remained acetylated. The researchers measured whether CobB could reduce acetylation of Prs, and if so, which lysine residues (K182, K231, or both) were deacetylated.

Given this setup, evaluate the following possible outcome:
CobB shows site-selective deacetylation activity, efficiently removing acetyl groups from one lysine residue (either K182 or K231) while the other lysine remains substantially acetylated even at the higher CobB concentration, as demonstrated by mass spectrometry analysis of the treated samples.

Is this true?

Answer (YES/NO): NO